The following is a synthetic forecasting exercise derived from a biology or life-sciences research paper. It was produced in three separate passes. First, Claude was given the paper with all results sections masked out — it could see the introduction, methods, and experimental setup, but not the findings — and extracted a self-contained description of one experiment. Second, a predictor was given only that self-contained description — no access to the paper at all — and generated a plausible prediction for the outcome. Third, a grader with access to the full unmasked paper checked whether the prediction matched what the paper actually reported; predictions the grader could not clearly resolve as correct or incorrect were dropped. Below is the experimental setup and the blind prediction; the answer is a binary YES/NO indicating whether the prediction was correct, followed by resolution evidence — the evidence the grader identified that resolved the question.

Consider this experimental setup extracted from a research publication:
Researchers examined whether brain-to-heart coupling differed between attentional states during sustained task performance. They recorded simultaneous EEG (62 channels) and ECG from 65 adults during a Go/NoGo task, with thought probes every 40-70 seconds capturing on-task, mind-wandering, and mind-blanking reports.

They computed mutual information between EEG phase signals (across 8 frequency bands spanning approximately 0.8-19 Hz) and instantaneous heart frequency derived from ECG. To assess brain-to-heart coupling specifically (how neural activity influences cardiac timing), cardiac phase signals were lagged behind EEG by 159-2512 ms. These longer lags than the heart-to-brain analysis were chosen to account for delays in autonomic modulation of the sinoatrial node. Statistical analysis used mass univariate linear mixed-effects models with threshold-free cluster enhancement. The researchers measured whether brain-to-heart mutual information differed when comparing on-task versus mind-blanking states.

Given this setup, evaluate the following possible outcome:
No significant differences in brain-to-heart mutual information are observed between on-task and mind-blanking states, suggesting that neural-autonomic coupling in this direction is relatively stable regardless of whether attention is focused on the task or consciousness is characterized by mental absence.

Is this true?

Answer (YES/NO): NO